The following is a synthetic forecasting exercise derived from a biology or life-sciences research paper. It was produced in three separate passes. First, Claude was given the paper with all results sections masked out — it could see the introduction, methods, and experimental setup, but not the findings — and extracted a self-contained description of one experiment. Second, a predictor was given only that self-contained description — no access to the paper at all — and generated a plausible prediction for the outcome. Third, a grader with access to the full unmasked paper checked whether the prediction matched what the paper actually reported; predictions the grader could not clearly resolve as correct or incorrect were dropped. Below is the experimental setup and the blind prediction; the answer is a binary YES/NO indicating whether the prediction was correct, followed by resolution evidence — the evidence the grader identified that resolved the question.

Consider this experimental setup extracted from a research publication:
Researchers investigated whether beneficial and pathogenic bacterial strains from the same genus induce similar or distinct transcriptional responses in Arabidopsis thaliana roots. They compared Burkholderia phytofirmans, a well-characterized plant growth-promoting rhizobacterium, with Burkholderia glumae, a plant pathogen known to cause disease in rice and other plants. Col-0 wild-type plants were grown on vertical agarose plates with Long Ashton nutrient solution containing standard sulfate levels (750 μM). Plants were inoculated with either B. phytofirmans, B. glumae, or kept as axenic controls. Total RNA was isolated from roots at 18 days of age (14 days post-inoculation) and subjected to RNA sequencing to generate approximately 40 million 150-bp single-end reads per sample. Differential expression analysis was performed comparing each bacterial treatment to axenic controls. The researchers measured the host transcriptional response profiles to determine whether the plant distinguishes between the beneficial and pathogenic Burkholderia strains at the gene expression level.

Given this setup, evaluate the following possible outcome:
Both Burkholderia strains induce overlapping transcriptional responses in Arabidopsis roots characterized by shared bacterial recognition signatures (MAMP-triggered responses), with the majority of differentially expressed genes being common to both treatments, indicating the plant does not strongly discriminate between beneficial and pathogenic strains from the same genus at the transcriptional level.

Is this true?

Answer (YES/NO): NO